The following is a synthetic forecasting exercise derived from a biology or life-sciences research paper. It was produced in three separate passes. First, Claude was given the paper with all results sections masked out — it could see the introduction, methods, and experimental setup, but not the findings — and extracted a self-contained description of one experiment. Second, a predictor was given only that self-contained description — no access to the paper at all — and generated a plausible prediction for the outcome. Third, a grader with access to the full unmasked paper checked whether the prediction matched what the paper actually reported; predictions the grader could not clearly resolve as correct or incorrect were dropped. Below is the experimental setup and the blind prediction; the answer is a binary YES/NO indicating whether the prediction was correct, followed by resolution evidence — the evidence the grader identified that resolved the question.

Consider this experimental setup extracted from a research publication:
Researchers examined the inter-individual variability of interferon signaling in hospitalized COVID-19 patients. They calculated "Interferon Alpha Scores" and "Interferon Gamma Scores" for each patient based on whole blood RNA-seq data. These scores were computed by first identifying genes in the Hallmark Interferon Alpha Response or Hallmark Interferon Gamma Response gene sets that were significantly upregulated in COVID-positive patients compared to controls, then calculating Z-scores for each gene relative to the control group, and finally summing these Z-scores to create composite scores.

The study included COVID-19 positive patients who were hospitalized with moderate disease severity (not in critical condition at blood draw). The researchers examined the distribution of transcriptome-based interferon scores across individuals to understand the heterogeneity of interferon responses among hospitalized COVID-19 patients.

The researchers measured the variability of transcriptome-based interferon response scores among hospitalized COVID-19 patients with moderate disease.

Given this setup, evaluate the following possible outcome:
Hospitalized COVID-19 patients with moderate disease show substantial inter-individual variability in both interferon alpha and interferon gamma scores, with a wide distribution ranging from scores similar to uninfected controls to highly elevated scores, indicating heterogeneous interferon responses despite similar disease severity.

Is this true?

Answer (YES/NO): YES